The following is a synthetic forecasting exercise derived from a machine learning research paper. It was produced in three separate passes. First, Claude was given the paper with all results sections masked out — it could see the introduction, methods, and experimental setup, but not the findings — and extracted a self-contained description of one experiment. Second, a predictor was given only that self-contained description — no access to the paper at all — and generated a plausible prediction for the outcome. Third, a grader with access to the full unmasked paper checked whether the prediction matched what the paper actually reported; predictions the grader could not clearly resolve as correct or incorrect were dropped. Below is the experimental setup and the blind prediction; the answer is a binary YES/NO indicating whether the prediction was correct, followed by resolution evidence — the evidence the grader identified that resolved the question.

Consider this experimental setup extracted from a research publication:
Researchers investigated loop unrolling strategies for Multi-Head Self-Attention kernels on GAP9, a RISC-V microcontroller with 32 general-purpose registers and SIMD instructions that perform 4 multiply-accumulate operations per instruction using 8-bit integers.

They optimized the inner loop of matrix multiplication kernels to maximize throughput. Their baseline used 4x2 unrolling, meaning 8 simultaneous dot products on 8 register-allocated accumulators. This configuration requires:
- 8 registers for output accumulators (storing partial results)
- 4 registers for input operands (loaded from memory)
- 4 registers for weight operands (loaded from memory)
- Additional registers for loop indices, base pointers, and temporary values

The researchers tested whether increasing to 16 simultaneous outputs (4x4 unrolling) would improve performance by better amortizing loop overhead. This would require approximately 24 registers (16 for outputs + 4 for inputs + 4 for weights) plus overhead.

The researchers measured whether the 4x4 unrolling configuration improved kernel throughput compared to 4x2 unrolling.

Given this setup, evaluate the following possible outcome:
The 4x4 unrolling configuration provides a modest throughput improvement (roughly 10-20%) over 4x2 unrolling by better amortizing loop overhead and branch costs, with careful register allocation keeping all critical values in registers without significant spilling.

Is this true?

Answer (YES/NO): NO